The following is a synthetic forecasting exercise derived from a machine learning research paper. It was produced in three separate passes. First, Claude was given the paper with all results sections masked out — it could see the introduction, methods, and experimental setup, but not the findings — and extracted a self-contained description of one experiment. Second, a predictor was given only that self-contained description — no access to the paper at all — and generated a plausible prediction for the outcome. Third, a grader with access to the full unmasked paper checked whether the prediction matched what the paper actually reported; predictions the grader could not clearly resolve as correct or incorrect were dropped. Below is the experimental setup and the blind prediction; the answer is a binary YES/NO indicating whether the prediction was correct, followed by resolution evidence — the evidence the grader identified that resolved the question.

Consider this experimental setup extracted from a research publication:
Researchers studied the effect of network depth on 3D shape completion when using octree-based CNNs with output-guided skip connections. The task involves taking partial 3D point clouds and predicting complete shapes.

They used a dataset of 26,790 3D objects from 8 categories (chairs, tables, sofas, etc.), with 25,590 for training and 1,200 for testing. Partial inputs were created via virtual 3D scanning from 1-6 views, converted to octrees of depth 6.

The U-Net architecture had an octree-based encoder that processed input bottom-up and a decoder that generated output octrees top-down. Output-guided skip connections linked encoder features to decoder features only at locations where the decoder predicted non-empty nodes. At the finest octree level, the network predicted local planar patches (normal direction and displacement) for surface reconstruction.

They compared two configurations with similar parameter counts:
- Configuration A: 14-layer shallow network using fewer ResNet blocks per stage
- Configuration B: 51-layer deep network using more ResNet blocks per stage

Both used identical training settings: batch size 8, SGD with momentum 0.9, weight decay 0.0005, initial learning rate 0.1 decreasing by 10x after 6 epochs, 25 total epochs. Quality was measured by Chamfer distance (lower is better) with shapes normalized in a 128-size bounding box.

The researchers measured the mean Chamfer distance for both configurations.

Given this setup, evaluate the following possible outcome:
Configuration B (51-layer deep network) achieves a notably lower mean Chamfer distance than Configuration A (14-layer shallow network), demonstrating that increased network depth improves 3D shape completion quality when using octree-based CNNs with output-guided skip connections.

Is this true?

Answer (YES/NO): YES